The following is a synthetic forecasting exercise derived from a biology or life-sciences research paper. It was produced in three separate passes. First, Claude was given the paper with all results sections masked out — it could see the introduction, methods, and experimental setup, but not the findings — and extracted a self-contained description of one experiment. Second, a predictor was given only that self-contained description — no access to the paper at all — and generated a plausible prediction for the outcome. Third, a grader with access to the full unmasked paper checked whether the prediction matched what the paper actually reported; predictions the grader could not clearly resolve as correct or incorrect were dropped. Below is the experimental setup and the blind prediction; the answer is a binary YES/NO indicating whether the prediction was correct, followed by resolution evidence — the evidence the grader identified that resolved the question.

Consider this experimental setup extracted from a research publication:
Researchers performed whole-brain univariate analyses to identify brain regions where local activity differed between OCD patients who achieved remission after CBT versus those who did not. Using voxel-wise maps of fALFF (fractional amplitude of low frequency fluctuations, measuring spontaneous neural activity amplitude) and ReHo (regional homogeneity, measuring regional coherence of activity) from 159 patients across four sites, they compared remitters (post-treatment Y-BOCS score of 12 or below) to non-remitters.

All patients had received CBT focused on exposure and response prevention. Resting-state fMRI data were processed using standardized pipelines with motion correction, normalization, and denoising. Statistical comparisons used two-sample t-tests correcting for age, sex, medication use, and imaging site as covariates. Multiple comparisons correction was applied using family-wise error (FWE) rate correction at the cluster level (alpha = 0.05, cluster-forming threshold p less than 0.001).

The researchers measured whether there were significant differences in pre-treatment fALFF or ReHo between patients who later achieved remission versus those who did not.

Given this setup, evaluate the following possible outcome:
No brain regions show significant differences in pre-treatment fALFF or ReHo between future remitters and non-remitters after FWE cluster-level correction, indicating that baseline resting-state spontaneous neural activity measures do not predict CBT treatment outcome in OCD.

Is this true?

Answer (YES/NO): YES